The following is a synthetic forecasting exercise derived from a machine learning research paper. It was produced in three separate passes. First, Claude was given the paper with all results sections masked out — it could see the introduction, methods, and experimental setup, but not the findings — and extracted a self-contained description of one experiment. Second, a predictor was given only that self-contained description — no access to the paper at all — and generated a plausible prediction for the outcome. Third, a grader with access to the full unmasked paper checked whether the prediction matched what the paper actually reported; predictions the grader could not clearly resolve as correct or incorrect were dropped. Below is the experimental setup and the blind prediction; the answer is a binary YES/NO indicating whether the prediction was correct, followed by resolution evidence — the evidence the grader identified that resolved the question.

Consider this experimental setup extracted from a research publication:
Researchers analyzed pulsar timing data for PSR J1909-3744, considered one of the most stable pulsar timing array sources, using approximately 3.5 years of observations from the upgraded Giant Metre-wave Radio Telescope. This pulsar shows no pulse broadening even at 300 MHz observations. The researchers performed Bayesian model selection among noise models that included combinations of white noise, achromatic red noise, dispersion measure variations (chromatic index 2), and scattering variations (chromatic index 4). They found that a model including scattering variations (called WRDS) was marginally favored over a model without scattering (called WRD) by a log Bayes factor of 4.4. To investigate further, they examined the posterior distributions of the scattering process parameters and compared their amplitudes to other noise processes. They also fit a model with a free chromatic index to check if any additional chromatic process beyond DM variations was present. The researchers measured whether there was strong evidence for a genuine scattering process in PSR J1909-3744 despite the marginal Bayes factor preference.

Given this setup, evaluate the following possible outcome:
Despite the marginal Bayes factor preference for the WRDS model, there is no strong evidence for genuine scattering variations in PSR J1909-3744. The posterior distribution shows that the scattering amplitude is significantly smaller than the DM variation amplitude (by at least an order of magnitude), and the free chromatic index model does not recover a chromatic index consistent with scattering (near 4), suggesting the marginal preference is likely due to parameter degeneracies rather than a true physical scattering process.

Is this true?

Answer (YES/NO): YES